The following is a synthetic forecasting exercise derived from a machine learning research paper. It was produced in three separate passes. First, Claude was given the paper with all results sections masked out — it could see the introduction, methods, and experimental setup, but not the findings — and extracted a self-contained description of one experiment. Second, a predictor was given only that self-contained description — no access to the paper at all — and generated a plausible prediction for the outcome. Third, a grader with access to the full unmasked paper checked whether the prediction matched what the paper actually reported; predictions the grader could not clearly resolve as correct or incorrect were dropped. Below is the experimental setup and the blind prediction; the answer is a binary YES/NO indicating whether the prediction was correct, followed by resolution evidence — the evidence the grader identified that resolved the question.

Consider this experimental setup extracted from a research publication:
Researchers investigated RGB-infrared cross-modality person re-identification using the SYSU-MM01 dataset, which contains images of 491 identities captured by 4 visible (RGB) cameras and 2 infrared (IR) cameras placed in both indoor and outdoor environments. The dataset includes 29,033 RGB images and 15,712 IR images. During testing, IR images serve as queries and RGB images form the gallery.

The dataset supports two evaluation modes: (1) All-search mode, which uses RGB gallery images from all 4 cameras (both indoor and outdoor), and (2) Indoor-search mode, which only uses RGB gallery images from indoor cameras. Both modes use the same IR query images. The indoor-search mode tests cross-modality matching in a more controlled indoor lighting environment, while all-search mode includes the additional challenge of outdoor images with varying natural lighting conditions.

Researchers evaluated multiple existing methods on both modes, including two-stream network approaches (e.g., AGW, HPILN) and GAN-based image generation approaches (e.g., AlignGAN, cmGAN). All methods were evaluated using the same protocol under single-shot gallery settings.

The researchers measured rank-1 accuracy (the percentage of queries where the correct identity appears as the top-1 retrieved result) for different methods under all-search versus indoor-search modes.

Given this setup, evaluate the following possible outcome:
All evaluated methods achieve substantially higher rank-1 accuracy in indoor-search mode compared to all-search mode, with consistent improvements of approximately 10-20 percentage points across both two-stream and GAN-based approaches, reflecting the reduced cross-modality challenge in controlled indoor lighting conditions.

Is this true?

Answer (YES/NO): NO